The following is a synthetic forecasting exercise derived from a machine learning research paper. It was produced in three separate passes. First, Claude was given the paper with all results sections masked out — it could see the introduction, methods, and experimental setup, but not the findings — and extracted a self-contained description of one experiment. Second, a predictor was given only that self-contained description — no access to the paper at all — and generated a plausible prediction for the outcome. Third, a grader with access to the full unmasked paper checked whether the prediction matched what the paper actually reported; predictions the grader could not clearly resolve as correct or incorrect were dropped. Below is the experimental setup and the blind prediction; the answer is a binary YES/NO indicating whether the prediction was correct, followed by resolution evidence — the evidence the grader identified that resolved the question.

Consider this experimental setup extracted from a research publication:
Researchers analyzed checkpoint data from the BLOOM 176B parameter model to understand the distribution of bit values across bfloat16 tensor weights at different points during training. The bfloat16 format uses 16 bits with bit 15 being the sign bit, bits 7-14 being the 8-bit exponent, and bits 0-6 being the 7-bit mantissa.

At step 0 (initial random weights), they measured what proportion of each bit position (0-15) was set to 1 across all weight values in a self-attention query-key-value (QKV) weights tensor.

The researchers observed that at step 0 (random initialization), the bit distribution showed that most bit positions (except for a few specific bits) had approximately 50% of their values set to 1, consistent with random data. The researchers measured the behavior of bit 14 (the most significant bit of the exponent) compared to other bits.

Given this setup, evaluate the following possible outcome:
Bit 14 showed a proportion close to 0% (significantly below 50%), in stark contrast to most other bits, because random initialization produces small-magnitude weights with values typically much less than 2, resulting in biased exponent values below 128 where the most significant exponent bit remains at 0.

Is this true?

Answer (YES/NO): YES